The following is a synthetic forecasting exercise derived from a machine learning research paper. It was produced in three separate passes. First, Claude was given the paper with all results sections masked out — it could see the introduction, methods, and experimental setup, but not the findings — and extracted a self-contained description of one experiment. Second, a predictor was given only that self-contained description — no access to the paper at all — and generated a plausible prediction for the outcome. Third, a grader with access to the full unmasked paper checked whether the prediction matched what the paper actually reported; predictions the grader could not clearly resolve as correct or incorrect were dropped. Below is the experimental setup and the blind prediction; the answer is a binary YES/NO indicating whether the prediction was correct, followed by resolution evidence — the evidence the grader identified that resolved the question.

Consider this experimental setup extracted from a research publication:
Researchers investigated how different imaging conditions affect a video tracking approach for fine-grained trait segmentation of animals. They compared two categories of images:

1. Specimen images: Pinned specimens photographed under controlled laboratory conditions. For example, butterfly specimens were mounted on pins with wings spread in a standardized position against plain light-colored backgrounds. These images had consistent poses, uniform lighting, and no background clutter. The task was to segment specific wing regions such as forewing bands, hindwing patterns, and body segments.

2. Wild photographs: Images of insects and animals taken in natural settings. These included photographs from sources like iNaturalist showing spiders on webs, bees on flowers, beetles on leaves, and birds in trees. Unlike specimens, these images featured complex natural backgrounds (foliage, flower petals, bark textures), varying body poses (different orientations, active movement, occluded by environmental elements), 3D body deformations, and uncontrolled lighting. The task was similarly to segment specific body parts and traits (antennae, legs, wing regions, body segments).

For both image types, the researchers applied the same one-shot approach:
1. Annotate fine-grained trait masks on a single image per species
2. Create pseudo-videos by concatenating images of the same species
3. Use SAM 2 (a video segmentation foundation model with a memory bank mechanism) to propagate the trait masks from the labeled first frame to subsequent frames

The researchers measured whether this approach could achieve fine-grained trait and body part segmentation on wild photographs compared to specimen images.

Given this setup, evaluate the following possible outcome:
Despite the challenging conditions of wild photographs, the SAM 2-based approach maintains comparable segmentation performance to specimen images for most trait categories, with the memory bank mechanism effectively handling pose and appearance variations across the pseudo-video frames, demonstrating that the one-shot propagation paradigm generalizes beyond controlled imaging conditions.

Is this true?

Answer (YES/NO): NO